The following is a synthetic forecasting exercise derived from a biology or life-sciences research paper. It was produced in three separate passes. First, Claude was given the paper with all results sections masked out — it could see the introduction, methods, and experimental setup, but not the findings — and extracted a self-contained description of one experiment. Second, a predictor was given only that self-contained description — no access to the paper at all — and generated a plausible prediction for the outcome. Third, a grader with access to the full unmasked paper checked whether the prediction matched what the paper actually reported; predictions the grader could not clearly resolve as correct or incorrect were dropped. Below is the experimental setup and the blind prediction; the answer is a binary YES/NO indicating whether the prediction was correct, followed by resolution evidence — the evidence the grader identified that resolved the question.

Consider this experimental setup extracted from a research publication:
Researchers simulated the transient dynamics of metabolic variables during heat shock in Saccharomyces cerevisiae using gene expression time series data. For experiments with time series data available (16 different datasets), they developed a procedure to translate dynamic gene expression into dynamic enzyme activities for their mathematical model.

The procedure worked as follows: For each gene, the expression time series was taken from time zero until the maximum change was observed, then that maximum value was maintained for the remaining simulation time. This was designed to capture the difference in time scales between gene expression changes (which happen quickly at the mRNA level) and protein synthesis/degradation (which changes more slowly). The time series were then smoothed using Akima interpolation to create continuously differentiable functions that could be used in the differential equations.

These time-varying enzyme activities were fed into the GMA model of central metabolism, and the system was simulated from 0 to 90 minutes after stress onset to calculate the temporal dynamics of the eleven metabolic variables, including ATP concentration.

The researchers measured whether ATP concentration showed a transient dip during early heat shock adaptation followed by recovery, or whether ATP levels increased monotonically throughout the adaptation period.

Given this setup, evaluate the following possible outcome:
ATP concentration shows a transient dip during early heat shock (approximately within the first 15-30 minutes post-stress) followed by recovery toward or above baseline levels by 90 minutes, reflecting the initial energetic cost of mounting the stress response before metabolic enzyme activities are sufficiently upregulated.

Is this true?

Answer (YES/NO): NO